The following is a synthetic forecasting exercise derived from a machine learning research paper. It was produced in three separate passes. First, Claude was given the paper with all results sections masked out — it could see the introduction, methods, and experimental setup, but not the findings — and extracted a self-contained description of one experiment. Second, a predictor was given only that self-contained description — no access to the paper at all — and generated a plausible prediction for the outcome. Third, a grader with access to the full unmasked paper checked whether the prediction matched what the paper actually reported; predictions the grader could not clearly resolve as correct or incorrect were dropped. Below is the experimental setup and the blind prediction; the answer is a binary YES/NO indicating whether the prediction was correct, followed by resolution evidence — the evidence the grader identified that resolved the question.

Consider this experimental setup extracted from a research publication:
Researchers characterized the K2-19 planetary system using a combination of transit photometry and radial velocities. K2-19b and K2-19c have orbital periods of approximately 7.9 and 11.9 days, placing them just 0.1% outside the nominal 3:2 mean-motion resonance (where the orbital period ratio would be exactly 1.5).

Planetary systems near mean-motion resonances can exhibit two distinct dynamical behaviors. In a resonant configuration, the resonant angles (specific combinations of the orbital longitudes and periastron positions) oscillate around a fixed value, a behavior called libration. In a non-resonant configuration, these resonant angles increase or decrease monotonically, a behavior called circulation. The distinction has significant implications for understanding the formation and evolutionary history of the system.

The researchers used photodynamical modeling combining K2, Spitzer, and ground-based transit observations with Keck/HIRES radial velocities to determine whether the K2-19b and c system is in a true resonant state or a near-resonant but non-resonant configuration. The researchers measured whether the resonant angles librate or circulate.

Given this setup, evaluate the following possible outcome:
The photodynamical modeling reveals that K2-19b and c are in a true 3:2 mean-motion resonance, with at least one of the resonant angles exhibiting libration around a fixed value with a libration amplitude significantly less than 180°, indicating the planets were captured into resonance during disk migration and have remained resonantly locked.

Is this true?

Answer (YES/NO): NO